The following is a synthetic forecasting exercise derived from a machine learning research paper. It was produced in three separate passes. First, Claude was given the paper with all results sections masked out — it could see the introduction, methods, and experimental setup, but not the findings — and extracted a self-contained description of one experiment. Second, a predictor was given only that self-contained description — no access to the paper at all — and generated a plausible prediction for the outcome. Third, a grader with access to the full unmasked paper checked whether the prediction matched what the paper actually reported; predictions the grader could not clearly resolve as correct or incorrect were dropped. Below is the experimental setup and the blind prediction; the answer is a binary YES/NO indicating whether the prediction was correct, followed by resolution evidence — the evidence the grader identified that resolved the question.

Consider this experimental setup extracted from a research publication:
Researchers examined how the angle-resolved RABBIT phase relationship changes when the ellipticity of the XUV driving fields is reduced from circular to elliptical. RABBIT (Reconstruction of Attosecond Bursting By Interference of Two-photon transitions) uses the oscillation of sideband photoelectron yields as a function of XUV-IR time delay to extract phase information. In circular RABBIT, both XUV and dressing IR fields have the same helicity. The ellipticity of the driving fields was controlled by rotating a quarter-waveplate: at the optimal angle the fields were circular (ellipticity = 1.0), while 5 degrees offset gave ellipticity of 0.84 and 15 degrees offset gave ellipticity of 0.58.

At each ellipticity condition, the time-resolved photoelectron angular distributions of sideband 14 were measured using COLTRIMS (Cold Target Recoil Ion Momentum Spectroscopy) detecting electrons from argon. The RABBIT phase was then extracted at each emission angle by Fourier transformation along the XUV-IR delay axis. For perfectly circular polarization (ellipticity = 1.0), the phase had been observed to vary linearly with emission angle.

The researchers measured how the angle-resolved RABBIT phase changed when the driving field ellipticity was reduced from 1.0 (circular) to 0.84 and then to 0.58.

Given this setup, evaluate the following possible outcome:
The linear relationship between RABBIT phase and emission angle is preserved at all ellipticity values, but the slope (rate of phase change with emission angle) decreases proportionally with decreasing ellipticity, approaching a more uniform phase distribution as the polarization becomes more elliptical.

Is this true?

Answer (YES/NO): NO